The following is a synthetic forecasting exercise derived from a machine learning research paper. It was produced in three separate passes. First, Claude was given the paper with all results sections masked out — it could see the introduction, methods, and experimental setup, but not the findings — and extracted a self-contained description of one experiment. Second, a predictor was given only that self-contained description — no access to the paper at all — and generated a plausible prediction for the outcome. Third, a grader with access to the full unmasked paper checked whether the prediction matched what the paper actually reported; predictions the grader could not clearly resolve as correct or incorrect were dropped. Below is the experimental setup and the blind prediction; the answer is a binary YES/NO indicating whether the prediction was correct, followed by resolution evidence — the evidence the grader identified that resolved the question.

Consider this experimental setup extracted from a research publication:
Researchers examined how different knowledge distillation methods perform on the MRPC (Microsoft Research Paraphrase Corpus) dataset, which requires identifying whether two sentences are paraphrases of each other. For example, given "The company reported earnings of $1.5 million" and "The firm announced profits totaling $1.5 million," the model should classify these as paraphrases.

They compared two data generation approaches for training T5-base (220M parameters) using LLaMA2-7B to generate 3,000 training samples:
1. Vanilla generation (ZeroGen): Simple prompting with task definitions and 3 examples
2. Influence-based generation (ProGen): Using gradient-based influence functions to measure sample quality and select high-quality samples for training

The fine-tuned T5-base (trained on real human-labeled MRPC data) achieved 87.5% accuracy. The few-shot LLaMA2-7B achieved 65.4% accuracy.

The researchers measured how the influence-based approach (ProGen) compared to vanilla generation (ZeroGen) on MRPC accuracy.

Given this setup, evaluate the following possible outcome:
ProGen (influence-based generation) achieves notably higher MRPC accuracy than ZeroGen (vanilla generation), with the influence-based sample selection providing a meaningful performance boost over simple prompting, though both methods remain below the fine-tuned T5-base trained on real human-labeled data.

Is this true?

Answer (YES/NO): NO